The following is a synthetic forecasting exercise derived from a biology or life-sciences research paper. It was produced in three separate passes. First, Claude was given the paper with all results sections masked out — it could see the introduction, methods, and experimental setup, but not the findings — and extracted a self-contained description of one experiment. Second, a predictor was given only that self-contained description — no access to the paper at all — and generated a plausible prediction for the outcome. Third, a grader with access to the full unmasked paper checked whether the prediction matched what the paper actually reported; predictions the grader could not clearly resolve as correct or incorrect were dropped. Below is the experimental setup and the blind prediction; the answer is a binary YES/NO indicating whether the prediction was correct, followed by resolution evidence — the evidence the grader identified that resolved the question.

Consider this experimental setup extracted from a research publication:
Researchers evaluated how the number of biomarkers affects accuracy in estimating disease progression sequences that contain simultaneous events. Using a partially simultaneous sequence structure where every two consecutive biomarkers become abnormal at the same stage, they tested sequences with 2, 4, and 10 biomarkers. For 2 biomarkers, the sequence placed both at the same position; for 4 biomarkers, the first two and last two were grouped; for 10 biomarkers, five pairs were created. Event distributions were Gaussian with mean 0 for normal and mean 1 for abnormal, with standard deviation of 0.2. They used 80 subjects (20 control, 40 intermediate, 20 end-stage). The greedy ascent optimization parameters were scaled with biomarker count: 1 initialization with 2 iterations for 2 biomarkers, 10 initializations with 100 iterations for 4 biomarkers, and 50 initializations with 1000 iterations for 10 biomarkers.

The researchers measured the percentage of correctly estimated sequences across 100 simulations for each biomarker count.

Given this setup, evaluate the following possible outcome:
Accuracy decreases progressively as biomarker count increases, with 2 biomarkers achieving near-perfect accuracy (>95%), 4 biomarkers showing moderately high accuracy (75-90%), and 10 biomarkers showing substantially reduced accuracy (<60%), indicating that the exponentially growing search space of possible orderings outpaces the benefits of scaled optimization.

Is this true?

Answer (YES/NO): NO